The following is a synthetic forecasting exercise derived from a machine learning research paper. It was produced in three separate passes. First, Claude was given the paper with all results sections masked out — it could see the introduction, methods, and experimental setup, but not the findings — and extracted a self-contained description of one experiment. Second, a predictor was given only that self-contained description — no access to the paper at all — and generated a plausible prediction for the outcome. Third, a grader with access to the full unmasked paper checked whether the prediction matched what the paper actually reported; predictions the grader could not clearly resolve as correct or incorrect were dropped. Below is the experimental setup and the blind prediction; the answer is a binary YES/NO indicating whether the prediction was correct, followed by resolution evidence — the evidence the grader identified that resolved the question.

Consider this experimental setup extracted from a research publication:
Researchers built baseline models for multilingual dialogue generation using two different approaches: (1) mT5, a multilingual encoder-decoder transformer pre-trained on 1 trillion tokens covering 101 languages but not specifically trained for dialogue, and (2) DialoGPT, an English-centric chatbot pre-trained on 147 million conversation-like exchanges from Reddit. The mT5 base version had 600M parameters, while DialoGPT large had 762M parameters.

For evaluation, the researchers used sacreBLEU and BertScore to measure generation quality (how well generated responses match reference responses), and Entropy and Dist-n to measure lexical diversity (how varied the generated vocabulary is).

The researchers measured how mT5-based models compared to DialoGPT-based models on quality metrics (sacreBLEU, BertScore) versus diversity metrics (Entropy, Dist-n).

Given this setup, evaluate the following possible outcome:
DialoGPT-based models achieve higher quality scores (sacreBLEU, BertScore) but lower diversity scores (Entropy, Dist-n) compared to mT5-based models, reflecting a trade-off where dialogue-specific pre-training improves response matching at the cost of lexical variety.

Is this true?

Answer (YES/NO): NO